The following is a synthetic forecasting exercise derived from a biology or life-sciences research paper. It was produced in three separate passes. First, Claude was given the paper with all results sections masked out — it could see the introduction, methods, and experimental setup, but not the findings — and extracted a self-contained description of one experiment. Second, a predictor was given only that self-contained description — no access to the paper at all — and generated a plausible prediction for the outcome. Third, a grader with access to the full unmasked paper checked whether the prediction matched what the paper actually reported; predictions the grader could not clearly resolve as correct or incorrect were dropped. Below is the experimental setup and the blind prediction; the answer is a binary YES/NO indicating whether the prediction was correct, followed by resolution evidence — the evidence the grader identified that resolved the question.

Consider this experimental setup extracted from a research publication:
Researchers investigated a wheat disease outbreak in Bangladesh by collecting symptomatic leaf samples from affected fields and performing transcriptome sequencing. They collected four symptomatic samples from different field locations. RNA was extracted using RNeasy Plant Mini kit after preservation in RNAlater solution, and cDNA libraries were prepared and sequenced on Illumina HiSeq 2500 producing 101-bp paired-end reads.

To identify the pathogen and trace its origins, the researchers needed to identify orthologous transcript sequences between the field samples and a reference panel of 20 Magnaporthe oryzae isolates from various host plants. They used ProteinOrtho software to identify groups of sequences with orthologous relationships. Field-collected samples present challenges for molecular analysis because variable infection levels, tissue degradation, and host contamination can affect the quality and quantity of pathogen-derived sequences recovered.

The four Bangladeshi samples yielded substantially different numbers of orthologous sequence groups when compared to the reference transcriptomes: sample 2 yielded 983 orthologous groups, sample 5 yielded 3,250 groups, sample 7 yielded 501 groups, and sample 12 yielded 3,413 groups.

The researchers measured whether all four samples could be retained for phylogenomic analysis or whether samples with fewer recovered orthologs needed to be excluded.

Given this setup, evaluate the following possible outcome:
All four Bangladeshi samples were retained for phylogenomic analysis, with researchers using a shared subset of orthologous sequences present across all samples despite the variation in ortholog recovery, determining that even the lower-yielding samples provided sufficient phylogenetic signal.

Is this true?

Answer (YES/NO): NO